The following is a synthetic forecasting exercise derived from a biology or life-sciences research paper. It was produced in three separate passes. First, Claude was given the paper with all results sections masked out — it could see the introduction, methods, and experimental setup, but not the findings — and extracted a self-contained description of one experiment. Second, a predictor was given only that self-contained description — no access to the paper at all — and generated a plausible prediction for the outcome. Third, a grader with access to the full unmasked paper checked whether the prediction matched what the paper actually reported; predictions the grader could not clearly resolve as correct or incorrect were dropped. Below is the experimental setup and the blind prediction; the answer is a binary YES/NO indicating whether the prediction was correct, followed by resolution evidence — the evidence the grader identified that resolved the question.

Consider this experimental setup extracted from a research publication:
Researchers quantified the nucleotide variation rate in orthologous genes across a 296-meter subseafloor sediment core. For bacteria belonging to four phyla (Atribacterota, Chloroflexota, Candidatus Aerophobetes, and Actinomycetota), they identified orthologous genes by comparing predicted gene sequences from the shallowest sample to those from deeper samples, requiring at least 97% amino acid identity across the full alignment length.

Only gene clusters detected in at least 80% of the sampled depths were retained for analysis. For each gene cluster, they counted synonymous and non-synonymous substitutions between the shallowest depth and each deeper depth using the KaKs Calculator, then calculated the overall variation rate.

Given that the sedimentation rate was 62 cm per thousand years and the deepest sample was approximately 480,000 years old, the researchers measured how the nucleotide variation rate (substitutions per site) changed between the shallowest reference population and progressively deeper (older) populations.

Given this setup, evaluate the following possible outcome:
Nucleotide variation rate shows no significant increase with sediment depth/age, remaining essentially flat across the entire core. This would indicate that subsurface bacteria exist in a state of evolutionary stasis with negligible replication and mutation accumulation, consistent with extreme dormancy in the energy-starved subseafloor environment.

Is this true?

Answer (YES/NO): YES